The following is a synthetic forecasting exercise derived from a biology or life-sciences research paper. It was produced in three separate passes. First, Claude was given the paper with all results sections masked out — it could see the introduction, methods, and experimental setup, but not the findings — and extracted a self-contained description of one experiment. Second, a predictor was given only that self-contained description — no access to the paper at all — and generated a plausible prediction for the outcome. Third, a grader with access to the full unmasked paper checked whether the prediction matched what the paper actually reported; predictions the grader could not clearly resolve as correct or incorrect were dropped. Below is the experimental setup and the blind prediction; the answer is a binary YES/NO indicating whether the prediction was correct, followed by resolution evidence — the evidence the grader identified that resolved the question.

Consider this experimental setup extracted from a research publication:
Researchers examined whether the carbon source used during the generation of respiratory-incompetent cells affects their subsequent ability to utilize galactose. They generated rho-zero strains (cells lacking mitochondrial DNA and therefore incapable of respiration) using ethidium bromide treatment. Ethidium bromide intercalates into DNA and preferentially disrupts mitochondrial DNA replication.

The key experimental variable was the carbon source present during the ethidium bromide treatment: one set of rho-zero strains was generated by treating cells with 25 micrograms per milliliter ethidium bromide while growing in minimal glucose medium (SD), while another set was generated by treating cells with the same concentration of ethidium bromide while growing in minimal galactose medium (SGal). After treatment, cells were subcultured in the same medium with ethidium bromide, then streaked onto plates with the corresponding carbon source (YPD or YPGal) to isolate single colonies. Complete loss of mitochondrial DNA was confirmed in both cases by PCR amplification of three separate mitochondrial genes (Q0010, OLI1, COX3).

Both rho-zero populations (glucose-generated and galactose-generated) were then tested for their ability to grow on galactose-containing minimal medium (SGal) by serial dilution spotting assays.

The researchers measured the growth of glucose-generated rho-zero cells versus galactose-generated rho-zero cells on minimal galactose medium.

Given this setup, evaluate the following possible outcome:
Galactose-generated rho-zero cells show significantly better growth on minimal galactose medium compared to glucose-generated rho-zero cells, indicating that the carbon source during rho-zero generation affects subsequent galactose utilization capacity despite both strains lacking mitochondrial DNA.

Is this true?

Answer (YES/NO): YES